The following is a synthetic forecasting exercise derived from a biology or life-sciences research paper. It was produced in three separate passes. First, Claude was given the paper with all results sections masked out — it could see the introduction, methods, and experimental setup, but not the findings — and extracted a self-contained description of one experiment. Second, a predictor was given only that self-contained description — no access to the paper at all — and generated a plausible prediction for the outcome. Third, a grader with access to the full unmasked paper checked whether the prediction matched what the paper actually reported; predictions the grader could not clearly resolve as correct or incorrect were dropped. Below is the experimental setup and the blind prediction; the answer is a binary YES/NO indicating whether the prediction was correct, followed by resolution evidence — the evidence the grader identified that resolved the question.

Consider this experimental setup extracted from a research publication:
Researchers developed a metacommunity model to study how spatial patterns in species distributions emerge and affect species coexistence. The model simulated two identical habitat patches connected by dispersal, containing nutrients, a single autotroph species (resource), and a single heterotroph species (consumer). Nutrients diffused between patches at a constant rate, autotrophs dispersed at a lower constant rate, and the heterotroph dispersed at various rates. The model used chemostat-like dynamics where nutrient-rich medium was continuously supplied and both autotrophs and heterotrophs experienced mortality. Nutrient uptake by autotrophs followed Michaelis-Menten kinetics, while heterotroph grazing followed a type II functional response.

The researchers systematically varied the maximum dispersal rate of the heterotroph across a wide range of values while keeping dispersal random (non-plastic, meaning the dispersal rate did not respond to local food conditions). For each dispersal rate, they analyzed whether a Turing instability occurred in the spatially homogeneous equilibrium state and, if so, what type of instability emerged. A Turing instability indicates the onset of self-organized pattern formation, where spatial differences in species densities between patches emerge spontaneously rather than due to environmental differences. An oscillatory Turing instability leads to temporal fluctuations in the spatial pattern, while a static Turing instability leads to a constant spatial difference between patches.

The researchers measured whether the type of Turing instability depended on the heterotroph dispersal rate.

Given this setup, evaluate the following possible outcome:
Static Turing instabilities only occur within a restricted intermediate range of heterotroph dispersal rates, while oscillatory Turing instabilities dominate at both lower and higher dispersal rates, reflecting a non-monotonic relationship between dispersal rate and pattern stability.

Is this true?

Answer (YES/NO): NO